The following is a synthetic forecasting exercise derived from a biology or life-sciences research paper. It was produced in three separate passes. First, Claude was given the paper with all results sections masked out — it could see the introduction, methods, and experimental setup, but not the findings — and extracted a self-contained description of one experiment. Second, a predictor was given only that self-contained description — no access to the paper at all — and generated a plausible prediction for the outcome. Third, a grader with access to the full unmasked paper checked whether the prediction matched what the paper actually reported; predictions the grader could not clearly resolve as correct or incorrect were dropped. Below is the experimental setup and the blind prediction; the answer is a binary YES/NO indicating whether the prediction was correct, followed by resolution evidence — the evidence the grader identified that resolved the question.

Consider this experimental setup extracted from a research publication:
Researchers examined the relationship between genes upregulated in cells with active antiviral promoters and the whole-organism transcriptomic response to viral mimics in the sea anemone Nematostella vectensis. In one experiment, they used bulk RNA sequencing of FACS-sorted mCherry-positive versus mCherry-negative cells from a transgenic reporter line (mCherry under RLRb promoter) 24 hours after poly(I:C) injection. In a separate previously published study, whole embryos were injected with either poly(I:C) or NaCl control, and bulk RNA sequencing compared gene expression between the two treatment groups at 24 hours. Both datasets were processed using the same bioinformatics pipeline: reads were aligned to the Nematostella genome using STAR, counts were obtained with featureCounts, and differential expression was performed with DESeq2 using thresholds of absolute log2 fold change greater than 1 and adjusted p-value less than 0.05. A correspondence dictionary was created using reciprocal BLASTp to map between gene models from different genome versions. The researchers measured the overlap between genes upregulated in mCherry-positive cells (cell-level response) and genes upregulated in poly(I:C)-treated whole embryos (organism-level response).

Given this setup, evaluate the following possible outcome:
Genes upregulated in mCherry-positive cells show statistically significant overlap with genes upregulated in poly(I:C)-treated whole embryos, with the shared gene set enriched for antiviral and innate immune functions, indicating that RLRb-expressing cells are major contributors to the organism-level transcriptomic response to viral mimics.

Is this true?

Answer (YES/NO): YES